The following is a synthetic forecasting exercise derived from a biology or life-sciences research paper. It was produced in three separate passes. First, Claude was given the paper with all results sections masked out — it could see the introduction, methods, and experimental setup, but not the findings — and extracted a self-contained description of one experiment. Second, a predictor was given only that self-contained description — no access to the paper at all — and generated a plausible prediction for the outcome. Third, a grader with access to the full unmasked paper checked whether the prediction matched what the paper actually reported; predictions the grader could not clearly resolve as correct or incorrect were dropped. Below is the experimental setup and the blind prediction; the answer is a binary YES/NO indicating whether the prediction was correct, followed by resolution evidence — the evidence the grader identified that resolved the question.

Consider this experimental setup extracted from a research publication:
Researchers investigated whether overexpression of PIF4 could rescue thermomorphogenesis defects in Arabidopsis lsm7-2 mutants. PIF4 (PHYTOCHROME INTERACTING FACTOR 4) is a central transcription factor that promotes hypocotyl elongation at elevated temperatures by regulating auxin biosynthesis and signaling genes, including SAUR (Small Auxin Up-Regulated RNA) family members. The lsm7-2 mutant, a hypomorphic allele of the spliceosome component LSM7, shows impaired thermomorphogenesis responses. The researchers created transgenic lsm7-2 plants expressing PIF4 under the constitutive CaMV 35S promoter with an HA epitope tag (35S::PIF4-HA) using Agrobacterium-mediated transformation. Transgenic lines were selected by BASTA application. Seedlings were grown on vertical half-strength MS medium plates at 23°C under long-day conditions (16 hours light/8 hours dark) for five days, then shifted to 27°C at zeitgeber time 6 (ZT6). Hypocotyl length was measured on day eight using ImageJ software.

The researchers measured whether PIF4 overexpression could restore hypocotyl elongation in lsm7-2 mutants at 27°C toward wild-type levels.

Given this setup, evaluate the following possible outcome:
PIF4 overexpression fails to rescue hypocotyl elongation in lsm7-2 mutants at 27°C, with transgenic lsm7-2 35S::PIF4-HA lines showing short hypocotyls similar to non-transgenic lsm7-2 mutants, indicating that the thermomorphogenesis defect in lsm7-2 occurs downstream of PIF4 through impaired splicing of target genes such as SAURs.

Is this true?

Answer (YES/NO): YES